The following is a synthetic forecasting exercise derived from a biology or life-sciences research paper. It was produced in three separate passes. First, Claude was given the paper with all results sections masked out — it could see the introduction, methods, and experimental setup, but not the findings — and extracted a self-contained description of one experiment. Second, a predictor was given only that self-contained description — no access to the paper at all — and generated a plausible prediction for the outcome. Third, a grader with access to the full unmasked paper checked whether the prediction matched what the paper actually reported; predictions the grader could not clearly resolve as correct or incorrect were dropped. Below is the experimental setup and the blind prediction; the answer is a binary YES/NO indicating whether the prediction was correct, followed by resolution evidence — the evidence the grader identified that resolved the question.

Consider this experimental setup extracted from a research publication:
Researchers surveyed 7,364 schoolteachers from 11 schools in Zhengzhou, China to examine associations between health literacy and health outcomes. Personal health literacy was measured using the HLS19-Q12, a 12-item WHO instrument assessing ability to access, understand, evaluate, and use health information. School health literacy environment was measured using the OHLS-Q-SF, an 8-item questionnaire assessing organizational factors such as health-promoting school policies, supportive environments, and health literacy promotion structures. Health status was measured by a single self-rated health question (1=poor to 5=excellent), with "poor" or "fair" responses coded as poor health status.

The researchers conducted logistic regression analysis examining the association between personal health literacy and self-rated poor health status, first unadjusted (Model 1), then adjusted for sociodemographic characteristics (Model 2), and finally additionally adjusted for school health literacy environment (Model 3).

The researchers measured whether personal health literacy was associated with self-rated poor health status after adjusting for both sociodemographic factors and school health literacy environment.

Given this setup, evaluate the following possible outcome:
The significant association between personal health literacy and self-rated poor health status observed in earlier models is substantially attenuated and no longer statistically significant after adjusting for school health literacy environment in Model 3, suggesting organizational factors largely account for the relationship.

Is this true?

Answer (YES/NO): NO